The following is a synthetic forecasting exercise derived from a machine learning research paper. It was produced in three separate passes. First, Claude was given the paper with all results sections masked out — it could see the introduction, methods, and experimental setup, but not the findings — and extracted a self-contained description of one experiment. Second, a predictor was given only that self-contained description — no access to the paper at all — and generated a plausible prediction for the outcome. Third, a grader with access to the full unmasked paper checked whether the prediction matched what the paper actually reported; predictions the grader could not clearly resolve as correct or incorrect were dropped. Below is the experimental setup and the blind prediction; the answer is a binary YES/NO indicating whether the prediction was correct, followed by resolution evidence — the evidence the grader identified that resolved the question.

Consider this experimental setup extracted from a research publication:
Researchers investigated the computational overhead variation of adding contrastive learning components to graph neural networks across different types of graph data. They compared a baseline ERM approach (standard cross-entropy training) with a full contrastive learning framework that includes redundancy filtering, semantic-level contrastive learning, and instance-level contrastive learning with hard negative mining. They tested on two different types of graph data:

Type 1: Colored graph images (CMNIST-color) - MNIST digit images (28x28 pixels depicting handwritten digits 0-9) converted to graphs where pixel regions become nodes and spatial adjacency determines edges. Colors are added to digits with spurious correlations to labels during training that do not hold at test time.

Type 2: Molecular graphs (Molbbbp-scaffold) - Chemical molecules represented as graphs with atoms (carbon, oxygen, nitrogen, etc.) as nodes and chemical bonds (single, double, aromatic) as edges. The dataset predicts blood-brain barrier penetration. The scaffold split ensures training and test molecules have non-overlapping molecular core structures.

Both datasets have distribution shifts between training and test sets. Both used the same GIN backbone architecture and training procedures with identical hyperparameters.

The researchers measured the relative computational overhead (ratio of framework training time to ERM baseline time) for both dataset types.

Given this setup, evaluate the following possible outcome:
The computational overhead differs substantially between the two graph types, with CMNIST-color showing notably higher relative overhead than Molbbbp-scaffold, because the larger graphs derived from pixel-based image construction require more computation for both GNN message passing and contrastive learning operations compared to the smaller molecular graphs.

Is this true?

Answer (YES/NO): NO